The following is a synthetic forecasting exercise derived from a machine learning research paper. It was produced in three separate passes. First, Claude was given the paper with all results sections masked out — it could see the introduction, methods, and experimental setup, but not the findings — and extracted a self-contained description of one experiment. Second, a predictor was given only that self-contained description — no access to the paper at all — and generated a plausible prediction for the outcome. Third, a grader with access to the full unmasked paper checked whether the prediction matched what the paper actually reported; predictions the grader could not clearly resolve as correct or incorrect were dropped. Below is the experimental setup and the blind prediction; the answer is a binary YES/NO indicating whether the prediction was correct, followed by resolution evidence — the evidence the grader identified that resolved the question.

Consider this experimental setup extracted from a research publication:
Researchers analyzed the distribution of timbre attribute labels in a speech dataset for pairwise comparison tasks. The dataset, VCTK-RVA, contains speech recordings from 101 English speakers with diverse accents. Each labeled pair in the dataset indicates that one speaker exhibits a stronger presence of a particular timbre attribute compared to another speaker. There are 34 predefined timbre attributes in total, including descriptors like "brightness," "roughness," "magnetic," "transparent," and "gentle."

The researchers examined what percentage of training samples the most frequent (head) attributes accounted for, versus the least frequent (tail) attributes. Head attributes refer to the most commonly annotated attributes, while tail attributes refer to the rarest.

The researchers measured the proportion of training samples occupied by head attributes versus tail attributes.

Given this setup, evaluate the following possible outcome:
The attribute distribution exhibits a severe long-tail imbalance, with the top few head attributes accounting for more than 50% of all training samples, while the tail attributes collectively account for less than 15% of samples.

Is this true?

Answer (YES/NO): NO